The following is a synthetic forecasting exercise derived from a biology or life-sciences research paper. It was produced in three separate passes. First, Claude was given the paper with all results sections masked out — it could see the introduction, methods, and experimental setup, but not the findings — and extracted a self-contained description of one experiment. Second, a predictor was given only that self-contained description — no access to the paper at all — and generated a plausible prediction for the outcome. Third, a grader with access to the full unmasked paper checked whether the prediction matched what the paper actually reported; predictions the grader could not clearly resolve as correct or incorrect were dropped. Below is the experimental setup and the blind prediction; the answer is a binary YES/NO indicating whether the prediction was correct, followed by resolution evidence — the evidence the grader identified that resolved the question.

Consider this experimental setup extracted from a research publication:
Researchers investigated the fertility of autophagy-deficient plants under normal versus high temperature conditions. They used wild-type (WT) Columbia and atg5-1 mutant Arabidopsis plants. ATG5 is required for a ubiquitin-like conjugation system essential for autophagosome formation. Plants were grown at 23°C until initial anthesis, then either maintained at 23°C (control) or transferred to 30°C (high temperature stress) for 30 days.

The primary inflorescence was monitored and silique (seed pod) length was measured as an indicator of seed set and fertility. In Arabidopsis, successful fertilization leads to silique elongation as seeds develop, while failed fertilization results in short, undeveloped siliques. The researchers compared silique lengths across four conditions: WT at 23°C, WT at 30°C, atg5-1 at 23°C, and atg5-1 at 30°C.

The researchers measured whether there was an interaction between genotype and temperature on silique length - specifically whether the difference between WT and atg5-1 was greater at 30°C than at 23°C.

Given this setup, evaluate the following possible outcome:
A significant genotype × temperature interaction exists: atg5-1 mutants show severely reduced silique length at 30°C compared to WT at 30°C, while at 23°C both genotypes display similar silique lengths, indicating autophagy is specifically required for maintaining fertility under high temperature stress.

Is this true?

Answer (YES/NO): YES